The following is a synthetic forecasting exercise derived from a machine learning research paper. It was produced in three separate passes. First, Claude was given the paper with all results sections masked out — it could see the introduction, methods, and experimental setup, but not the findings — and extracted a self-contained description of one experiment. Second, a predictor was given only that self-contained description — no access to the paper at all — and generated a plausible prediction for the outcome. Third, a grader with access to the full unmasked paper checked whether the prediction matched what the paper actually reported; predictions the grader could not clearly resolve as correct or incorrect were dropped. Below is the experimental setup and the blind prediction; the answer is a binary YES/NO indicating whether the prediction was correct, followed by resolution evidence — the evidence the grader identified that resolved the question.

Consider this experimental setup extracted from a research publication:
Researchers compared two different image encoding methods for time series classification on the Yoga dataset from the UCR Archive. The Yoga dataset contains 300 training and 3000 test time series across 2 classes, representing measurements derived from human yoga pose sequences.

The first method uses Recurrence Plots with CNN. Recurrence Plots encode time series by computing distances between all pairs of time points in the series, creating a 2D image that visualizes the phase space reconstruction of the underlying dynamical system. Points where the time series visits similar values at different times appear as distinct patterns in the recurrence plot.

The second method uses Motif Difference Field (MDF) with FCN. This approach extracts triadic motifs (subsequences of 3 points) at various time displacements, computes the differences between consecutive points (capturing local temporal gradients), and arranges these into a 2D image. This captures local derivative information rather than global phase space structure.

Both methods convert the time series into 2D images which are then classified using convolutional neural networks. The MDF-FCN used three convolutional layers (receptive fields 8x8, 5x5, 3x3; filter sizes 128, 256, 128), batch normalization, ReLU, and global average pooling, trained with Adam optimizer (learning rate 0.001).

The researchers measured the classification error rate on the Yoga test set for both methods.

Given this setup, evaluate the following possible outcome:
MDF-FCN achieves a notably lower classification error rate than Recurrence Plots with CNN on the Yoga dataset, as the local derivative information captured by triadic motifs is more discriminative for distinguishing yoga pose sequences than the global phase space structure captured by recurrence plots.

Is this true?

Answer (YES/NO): NO